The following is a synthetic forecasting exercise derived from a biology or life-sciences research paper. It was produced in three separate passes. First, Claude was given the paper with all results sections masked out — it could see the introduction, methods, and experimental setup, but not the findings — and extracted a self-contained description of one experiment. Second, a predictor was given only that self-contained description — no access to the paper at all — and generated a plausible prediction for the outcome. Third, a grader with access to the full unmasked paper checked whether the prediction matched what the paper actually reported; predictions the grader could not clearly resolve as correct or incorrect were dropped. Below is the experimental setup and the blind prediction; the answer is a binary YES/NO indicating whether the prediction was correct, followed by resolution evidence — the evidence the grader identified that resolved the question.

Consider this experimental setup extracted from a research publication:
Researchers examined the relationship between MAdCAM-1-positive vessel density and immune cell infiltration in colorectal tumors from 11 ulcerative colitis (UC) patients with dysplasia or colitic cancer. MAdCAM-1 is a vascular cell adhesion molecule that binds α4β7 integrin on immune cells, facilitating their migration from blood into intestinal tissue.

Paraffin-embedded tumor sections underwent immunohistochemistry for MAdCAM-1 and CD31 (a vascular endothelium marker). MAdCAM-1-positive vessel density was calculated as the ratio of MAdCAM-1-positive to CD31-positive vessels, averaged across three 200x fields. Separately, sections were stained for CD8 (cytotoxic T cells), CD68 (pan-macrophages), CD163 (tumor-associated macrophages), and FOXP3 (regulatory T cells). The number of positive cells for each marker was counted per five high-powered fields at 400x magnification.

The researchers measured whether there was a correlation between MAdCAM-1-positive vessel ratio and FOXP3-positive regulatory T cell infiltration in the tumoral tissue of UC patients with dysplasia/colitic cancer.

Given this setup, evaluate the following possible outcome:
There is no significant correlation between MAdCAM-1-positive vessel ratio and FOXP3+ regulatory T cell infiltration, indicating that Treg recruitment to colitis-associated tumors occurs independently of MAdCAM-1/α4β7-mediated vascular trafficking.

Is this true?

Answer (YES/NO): YES